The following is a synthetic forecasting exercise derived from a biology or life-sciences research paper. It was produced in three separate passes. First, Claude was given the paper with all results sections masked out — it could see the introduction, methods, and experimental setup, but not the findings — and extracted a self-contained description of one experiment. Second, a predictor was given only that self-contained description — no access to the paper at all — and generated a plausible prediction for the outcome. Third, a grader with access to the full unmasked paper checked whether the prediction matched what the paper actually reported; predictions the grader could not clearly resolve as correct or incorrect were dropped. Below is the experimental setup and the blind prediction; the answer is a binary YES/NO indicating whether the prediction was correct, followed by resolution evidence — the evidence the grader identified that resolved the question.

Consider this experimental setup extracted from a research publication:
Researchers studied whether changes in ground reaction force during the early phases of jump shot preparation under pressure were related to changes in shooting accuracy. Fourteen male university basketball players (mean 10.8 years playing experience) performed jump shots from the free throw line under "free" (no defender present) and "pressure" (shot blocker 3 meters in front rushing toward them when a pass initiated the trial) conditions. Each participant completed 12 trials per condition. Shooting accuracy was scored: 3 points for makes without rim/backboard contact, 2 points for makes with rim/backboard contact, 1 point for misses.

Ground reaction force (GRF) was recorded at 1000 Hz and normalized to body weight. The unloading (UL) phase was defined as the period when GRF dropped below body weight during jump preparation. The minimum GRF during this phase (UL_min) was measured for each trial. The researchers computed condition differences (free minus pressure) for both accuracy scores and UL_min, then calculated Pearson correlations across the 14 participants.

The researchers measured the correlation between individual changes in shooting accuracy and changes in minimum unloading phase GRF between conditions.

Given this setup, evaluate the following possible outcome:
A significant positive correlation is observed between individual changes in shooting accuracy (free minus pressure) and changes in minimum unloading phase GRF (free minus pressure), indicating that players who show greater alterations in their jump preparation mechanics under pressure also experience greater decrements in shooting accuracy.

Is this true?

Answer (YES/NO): NO